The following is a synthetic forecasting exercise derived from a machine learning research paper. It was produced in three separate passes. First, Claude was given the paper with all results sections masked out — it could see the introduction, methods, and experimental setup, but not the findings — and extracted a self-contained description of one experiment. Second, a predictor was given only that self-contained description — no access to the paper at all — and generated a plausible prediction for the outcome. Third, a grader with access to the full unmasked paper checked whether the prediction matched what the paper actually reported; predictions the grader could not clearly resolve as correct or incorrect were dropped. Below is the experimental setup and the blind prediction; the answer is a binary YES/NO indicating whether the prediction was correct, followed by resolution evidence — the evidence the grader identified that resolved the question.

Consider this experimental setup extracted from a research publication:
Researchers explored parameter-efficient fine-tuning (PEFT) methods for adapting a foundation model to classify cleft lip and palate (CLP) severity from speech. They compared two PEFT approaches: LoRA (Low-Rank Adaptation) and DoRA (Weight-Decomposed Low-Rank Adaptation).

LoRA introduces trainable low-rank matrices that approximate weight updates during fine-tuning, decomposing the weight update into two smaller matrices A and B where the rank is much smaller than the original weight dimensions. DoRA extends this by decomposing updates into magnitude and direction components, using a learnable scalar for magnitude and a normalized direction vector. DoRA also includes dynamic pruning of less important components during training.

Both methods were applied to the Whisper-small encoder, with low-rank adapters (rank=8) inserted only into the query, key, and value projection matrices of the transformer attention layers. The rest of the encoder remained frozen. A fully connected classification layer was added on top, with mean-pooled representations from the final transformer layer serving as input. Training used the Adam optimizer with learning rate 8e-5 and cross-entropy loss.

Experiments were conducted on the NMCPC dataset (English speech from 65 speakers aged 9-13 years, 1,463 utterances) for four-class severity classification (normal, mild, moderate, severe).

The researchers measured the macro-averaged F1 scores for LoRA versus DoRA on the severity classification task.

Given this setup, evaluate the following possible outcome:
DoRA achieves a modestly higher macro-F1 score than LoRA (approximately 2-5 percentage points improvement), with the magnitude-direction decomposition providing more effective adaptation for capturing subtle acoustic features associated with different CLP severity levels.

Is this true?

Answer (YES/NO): YES